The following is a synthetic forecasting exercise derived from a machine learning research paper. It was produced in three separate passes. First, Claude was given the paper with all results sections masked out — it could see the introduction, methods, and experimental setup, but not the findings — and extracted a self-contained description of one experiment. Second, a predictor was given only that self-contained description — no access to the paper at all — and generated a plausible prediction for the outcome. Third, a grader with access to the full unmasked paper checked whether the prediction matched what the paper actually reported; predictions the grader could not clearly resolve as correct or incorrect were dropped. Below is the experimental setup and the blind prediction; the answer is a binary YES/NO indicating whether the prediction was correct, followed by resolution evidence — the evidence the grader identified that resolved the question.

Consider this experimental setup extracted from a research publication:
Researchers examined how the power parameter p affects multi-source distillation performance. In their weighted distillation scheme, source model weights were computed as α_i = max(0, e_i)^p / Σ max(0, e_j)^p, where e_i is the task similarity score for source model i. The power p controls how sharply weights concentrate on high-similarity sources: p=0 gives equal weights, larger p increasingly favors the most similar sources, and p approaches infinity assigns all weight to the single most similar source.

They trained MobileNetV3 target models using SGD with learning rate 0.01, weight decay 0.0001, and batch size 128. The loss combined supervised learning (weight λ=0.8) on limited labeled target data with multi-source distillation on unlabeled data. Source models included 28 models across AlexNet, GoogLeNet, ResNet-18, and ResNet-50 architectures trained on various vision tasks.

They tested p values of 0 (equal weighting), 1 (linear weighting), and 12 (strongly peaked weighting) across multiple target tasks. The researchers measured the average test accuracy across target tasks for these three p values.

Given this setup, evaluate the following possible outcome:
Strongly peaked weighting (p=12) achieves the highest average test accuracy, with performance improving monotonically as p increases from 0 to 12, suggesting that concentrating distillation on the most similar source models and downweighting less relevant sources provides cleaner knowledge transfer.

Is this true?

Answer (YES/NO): YES